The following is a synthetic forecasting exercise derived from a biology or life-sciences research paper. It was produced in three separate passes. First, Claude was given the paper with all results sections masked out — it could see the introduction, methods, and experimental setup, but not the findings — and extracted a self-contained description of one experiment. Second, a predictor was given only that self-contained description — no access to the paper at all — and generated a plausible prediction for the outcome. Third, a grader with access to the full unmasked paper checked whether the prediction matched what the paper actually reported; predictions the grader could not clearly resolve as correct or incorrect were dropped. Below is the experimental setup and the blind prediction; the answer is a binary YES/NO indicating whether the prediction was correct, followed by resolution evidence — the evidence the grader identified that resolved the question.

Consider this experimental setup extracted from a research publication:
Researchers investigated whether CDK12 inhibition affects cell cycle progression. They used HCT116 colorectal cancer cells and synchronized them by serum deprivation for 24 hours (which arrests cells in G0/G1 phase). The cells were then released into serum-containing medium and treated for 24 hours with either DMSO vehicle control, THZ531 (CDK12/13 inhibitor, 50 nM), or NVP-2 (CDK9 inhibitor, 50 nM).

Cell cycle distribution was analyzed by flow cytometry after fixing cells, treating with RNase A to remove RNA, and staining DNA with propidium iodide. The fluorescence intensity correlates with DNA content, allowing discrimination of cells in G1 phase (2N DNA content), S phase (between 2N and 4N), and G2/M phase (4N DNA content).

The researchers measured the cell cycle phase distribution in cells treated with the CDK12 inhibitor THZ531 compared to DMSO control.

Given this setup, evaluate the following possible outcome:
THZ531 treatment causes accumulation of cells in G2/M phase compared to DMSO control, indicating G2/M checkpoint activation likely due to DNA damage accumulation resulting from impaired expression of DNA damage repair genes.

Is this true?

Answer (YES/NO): NO